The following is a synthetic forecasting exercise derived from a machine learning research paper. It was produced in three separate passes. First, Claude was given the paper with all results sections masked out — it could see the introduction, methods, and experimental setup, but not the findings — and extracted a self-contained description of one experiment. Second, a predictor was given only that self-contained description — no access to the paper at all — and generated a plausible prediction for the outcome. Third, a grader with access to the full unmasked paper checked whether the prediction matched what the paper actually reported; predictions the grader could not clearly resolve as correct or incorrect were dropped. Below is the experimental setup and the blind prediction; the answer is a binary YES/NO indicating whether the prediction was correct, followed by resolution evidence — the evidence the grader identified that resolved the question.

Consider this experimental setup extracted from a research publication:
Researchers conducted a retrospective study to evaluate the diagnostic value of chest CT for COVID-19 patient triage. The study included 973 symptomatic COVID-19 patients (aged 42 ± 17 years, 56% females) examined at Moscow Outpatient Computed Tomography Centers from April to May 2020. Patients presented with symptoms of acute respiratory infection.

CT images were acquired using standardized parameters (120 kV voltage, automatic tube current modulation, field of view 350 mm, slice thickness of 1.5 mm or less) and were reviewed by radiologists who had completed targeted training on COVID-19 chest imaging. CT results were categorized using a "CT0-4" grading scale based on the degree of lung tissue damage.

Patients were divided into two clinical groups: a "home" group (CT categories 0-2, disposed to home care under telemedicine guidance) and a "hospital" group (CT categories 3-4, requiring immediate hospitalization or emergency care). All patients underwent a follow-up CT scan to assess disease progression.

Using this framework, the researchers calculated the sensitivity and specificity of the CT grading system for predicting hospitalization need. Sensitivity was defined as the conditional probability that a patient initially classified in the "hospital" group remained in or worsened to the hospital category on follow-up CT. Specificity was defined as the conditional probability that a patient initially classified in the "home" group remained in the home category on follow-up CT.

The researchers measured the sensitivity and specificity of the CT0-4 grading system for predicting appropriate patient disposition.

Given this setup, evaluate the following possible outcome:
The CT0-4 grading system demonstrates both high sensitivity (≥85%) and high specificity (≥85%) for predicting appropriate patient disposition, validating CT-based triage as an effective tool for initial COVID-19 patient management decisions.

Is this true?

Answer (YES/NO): NO